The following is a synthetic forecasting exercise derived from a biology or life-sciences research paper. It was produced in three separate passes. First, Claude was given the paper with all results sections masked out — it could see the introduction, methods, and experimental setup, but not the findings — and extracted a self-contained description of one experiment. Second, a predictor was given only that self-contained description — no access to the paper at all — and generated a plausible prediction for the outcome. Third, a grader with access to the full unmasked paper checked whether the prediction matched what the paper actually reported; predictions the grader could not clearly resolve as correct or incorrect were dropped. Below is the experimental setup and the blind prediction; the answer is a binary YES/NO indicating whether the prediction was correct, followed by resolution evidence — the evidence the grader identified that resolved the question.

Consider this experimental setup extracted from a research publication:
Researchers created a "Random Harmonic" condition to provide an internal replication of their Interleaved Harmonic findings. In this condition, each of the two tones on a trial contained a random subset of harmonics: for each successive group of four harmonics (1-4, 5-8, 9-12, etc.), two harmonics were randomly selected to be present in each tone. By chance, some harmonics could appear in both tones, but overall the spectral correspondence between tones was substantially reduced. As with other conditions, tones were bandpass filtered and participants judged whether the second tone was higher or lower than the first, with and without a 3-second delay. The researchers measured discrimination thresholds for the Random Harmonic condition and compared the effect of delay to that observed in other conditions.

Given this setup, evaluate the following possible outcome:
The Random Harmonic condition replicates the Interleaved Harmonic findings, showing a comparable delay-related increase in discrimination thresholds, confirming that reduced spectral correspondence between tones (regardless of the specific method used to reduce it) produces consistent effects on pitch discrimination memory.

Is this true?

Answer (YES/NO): NO